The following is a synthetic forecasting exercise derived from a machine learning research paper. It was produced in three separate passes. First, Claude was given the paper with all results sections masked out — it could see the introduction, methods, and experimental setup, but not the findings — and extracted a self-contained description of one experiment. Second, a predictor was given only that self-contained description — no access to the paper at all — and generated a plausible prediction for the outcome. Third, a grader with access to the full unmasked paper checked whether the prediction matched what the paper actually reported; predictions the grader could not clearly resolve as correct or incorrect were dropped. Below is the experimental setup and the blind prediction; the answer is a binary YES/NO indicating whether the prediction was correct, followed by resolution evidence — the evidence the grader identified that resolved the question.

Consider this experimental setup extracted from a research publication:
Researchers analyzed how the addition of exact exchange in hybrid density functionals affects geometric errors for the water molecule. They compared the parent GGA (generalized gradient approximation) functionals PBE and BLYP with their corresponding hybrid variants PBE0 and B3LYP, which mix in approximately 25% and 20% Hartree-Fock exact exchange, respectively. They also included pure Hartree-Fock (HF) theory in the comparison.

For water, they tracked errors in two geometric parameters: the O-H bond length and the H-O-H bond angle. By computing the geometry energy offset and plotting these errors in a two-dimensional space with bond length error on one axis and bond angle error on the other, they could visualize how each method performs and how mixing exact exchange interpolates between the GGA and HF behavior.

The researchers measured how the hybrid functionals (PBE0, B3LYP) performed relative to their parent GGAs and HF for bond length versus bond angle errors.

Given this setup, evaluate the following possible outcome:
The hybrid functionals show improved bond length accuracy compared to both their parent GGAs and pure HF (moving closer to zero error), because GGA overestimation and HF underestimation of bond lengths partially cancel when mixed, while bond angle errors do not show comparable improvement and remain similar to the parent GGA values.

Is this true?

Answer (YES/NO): NO